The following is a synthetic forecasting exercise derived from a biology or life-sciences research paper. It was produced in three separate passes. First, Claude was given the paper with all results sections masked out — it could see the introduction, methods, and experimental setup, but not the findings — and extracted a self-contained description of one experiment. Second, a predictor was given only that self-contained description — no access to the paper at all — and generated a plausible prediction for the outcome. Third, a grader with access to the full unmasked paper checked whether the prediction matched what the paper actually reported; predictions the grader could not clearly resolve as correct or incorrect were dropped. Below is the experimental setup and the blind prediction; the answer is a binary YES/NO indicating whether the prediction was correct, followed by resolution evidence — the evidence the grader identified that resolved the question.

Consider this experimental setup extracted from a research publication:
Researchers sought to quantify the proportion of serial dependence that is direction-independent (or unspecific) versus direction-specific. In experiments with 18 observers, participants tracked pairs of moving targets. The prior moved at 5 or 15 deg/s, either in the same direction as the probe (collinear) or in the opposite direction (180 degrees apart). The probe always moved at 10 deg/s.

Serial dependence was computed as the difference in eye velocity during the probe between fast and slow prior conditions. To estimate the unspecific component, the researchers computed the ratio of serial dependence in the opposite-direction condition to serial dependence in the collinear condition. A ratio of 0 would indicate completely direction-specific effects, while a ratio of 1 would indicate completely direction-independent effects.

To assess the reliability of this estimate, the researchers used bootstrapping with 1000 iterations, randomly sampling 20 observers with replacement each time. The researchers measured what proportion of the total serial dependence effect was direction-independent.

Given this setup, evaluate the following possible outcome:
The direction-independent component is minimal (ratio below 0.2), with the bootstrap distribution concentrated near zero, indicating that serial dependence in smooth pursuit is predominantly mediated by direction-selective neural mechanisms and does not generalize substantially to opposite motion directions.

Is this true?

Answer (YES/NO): NO